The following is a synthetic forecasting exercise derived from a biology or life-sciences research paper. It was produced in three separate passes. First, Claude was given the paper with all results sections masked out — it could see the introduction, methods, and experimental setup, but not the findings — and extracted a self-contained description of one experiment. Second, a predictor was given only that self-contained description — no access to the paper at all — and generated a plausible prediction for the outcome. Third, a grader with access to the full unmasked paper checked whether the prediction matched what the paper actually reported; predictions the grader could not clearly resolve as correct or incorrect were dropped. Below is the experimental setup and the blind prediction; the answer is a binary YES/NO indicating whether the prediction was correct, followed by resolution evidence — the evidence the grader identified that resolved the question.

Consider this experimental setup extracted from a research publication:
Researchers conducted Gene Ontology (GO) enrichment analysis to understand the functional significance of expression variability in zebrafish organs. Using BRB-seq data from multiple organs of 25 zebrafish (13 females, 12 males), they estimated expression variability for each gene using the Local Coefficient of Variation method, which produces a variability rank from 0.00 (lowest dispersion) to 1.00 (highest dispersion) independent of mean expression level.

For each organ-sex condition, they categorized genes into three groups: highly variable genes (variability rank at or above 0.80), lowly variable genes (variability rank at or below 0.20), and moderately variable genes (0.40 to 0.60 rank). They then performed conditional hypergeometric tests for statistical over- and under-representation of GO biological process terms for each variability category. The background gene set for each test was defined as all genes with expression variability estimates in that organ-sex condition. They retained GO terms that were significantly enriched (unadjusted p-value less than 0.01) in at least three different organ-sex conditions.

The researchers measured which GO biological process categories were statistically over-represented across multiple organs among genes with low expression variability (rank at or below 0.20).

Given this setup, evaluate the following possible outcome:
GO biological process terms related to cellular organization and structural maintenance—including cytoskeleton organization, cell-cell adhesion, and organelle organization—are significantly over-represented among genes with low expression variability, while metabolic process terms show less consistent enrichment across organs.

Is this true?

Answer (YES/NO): NO